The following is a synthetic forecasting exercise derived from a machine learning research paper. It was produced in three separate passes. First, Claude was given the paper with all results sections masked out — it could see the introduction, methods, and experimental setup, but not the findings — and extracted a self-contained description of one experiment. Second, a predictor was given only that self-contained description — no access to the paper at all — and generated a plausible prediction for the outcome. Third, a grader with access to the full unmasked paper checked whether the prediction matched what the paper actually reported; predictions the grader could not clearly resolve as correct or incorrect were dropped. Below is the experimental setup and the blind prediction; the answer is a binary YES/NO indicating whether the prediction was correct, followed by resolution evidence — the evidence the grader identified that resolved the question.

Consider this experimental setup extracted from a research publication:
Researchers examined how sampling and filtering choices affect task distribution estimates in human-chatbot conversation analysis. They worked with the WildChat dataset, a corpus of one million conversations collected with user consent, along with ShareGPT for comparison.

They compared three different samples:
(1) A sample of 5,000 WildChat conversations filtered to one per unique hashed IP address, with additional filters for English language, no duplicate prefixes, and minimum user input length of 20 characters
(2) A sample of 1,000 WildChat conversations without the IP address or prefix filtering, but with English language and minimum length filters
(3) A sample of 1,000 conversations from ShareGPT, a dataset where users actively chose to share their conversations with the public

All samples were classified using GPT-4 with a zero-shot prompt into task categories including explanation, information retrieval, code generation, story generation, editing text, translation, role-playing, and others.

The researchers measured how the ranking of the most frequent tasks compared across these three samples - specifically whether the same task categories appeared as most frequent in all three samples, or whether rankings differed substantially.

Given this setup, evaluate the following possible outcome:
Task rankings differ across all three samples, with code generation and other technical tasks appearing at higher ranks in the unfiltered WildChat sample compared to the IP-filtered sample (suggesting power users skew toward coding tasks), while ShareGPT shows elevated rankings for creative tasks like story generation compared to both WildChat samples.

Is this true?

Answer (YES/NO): NO